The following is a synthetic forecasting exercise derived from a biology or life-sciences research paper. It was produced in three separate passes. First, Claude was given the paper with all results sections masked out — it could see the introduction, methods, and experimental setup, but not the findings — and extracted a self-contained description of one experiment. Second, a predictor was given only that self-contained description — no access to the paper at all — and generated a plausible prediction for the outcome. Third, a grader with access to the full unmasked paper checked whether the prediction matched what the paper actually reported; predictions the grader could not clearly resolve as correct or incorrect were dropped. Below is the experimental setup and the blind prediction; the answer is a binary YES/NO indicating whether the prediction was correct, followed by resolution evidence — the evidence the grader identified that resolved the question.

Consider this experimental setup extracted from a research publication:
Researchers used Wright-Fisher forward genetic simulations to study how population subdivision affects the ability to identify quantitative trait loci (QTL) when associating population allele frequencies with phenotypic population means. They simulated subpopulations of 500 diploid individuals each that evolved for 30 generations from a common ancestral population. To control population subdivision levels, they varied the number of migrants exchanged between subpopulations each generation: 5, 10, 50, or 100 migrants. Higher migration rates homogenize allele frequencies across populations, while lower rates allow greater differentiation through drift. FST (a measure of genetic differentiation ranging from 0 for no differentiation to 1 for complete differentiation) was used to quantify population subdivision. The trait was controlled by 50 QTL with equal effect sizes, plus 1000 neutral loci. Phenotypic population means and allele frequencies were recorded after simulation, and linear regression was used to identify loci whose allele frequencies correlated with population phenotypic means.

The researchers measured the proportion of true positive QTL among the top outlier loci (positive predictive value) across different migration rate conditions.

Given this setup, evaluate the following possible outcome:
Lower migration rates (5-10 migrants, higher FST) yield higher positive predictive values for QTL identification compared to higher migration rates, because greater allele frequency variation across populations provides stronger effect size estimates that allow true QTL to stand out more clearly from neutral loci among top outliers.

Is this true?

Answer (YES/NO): NO